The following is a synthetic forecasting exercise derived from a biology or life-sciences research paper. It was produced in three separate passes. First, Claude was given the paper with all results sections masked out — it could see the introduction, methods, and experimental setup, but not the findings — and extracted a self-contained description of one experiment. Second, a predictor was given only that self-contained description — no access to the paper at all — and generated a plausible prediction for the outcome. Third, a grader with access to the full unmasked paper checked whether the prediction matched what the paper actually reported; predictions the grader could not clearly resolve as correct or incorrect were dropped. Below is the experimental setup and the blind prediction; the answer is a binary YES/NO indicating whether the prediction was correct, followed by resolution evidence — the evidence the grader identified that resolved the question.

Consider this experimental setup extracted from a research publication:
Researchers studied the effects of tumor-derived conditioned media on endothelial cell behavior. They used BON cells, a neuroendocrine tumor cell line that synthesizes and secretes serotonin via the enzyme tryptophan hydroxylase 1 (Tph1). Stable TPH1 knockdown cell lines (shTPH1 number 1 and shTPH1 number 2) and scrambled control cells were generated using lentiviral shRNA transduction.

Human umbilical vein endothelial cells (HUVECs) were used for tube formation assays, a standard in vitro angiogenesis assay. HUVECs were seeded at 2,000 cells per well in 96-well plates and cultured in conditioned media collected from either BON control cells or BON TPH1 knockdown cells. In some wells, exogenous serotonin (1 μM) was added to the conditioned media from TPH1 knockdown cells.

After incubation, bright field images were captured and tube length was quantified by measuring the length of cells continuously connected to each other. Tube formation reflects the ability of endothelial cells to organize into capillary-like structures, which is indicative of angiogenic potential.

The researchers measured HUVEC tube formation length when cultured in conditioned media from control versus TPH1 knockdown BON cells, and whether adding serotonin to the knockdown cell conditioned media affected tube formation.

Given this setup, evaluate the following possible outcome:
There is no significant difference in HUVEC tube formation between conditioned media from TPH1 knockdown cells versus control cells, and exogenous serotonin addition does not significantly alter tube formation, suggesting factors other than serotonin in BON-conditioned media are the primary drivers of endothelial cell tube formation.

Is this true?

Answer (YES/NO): NO